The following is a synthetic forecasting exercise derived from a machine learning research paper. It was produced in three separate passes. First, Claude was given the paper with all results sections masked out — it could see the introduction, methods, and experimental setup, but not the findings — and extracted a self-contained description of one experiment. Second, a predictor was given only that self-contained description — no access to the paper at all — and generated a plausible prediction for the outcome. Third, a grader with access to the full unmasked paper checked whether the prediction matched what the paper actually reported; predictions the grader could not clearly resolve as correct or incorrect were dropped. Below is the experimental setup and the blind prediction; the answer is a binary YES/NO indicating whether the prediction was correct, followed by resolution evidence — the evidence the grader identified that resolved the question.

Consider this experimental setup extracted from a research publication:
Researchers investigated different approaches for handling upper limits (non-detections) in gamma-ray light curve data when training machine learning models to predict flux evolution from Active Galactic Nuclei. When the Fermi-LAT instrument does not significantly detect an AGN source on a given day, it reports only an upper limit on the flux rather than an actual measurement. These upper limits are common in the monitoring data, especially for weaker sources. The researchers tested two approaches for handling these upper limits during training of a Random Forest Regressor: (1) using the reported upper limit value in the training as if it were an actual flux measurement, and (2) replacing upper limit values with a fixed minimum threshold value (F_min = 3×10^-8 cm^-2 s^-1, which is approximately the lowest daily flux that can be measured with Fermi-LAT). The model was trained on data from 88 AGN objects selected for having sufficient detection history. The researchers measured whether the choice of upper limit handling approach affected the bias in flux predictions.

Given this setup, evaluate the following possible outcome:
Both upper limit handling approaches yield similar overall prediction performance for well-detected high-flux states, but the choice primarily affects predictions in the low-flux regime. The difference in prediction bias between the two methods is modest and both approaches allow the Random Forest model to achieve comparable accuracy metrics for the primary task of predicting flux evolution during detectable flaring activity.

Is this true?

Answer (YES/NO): NO